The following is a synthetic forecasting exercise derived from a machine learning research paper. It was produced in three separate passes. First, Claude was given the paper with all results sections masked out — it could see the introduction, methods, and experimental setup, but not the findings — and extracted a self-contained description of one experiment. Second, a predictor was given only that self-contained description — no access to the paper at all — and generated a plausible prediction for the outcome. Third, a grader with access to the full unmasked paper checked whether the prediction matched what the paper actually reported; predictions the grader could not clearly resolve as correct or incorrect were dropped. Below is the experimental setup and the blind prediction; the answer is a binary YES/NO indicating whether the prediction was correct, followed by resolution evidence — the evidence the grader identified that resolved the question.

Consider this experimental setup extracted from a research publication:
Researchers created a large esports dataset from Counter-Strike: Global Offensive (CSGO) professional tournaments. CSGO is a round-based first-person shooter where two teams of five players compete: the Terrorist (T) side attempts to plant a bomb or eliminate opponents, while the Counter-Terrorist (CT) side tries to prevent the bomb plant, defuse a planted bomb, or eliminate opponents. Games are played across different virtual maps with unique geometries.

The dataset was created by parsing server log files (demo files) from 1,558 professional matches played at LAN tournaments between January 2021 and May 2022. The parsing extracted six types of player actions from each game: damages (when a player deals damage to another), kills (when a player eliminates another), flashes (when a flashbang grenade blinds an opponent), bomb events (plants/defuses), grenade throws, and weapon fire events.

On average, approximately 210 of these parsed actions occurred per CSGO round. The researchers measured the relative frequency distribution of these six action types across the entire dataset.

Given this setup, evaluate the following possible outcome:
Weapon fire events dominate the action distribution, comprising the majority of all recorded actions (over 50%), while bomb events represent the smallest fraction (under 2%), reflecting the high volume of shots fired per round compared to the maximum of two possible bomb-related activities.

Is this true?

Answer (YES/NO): YES